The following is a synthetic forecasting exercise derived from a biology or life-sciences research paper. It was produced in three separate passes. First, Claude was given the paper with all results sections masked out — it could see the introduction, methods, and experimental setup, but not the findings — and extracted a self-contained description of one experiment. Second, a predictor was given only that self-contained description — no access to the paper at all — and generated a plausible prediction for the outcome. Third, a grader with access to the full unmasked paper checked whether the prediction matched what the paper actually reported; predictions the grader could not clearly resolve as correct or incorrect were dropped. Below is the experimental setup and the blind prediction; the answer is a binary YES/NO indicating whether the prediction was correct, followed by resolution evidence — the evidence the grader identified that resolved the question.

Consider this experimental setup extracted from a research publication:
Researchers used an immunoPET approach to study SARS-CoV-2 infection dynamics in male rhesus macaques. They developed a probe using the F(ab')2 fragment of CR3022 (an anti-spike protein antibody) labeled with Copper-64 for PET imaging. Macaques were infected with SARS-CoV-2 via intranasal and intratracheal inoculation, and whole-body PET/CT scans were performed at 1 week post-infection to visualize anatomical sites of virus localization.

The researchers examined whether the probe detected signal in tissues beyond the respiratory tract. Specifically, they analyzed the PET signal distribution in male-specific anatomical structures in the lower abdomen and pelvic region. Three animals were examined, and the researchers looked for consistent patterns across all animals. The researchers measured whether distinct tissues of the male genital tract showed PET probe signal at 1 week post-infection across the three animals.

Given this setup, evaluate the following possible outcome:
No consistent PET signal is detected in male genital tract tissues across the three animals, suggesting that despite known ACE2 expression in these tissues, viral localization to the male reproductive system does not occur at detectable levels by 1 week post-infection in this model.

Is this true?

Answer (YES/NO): NO